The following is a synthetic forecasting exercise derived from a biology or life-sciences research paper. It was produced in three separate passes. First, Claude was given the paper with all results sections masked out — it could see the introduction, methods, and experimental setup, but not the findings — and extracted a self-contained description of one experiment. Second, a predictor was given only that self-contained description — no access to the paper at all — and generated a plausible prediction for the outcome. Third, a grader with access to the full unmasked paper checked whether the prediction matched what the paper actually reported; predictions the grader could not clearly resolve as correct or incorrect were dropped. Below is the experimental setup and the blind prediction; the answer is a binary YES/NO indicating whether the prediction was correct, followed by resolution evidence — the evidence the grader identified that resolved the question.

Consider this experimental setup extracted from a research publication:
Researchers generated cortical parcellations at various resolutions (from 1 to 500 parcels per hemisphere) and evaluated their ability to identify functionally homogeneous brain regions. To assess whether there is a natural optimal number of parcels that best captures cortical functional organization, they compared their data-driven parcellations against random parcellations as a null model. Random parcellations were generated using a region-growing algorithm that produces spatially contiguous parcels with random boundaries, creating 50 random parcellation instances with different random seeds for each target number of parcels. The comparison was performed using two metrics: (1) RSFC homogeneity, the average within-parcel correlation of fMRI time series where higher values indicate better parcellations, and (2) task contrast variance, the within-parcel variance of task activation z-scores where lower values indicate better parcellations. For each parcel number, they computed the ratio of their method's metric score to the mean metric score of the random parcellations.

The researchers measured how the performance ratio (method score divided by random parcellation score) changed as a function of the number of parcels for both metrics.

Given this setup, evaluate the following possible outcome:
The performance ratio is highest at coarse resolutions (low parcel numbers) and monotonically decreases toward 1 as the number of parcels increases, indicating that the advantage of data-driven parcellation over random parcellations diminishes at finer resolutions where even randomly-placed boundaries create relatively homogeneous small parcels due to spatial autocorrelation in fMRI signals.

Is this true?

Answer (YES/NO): NO